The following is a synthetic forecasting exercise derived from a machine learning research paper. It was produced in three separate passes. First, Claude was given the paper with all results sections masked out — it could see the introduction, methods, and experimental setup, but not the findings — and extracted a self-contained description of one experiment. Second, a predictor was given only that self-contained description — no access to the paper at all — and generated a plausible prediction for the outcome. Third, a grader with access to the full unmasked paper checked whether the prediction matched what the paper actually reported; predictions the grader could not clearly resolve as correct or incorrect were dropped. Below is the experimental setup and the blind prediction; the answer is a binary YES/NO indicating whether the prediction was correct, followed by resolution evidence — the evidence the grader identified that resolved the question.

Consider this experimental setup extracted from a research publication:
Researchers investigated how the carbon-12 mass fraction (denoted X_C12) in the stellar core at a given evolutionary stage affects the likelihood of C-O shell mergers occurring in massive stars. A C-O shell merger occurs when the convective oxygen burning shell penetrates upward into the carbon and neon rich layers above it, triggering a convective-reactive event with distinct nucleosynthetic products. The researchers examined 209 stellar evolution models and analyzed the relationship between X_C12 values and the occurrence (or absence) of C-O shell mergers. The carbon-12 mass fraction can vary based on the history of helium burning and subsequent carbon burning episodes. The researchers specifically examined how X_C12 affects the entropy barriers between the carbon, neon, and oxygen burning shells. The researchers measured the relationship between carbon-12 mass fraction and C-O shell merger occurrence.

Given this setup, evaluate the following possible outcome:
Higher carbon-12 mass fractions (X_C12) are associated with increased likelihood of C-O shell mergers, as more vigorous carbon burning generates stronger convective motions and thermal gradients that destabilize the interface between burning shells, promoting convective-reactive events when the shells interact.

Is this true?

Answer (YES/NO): NO